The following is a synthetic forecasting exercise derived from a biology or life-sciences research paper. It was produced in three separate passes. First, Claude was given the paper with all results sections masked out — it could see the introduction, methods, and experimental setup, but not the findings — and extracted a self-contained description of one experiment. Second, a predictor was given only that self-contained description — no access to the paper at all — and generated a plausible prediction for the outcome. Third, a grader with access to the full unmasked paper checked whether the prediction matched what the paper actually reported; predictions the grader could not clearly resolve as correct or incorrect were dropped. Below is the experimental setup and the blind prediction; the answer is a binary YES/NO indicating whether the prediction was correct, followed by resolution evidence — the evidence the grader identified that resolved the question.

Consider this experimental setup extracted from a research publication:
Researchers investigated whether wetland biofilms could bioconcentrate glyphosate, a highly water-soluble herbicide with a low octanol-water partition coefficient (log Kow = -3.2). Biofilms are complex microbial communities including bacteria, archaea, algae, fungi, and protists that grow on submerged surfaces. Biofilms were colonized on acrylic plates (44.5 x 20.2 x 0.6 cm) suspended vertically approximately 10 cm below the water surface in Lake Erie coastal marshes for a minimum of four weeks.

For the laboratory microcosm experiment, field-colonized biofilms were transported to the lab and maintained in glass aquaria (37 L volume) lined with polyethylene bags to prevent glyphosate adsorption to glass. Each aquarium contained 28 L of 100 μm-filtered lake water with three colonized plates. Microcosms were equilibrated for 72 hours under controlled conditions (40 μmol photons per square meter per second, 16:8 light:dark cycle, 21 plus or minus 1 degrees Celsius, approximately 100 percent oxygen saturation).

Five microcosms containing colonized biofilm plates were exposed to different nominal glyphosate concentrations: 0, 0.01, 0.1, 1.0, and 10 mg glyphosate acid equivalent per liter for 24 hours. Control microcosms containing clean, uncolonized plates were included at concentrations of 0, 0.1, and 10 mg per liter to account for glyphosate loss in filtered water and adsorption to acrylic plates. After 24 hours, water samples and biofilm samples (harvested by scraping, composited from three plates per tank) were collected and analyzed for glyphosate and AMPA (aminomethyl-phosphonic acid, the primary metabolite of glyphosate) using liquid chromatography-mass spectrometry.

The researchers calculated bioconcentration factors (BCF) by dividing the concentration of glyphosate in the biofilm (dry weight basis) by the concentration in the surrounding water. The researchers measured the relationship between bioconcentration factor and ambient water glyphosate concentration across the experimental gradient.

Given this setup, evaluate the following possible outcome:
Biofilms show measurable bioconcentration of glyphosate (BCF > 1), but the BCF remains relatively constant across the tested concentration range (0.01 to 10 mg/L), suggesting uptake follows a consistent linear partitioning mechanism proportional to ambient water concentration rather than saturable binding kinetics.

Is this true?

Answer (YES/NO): NO